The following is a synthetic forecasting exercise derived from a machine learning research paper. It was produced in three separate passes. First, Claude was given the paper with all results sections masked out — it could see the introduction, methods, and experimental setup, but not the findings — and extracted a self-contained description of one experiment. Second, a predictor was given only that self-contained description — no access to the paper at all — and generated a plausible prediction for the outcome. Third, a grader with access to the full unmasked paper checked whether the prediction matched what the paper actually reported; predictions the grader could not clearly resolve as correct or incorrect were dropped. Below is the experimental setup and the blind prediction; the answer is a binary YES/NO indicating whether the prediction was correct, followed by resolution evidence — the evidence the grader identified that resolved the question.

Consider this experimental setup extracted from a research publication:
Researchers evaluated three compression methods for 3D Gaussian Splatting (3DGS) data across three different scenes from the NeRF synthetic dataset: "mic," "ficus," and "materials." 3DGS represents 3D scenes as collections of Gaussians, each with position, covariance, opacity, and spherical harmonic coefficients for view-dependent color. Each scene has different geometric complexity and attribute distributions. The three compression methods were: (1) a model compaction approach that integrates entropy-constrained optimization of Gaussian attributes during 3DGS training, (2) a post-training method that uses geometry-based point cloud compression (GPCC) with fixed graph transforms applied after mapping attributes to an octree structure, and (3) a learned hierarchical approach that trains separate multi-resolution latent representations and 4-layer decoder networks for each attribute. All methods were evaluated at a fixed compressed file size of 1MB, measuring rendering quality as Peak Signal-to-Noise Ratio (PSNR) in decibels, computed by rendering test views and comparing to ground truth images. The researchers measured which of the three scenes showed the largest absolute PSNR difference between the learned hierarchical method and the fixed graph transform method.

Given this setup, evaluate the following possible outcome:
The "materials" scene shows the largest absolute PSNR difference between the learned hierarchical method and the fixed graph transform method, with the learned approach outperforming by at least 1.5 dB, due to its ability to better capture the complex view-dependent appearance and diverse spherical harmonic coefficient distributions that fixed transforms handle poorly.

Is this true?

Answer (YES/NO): NO